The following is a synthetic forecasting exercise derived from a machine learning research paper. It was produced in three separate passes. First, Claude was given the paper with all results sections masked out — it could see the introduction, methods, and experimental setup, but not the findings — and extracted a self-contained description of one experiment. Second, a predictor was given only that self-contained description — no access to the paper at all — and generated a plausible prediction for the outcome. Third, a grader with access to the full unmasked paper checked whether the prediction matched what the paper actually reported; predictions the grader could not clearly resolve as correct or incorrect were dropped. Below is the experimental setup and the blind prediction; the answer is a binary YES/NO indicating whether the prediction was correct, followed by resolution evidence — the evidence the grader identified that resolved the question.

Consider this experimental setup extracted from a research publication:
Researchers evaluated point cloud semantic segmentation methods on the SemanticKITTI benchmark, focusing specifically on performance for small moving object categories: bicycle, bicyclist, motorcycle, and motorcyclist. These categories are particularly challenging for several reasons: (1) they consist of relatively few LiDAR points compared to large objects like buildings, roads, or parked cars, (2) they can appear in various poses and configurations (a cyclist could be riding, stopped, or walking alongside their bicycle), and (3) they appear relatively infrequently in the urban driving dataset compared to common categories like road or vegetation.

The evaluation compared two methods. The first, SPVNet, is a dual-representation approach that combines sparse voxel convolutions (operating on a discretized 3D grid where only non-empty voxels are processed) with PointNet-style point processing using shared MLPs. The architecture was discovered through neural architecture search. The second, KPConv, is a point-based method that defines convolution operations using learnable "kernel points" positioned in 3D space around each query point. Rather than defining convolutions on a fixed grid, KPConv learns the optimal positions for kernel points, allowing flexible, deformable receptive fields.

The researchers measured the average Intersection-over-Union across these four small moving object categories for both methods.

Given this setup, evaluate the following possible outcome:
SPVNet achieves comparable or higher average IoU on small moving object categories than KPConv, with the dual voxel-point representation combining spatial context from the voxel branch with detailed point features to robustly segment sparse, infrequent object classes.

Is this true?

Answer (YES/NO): YES